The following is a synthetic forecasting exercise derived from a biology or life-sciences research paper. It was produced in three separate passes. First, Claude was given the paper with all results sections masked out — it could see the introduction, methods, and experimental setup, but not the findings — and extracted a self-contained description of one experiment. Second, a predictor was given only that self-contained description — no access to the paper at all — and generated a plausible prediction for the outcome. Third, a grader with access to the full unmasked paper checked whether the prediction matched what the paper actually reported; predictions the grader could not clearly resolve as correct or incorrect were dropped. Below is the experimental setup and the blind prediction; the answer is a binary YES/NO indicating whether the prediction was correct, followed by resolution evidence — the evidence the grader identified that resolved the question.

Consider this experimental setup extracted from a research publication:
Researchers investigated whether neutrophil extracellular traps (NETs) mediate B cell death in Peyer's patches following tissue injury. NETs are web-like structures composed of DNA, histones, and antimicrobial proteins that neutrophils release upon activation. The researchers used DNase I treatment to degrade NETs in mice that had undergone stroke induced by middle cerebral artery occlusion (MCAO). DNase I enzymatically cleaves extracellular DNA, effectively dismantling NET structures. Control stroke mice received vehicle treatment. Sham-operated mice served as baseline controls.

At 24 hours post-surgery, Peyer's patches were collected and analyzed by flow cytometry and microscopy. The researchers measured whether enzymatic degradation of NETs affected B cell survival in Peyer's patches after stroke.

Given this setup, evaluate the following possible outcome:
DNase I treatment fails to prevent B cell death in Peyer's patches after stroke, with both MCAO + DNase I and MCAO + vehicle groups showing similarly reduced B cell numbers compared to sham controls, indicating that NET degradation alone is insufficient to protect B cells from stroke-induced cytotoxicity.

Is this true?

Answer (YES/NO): NO